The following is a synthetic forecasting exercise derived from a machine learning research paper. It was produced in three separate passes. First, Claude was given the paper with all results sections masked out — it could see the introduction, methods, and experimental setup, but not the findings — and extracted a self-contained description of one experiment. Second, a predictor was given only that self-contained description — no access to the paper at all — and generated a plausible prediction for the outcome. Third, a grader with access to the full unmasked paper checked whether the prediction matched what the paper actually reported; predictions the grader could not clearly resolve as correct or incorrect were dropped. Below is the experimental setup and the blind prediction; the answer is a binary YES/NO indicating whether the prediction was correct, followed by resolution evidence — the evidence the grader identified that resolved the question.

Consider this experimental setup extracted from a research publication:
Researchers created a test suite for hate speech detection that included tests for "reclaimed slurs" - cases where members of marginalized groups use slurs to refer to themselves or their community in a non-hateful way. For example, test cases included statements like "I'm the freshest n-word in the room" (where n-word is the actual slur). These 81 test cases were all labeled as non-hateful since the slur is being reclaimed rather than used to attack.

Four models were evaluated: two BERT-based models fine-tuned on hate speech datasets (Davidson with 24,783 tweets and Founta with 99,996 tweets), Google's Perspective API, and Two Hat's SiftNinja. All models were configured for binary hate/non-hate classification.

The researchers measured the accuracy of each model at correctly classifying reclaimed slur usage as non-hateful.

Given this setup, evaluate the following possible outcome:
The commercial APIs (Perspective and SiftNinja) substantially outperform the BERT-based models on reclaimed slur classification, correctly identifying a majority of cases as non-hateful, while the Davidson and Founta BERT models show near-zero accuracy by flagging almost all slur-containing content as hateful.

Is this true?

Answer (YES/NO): NO